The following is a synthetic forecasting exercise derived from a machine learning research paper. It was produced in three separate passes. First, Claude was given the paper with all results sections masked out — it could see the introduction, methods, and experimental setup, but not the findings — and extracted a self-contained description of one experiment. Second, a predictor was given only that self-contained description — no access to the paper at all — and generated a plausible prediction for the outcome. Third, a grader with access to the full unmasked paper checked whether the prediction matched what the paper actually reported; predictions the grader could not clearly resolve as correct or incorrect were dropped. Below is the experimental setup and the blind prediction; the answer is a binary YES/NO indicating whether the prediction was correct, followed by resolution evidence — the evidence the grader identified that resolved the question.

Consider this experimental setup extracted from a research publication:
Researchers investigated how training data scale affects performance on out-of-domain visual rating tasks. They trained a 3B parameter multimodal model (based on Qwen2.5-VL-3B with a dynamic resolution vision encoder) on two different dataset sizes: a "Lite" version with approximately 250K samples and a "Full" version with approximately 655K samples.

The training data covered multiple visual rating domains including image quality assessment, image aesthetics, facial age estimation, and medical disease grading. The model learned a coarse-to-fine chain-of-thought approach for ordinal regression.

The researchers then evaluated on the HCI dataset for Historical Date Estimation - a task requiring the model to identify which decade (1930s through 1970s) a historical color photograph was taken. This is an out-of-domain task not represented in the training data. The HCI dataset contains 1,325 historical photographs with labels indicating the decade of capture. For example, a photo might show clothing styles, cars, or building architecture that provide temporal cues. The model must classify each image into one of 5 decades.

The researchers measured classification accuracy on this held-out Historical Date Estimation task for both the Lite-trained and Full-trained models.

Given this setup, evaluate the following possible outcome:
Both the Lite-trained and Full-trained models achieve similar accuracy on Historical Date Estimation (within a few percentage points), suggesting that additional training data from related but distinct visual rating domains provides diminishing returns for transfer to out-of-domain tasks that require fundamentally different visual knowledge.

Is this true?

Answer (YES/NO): NO